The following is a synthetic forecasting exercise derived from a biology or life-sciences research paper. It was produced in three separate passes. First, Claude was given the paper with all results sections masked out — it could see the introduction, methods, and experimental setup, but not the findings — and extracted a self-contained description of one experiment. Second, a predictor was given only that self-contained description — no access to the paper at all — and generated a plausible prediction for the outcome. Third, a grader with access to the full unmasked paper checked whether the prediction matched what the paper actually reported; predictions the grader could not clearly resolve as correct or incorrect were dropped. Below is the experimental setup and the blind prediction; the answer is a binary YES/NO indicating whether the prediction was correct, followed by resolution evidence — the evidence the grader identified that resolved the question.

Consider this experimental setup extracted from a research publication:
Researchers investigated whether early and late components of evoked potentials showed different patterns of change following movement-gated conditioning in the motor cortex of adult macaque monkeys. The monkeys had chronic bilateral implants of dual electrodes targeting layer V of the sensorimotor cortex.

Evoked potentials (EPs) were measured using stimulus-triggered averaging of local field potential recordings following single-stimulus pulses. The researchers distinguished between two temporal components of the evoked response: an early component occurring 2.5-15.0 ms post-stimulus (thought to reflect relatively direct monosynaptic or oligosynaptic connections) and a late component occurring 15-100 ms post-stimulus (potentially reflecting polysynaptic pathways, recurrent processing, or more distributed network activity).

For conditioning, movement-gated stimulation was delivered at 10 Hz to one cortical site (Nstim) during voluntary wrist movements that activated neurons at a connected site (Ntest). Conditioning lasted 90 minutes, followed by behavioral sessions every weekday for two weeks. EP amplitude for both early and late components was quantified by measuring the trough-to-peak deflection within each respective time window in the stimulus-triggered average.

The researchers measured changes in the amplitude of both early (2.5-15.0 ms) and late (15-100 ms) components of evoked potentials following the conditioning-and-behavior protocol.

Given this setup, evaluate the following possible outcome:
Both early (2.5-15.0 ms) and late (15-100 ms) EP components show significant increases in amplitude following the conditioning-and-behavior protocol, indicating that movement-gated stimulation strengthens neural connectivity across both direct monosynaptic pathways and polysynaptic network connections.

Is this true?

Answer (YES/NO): YES